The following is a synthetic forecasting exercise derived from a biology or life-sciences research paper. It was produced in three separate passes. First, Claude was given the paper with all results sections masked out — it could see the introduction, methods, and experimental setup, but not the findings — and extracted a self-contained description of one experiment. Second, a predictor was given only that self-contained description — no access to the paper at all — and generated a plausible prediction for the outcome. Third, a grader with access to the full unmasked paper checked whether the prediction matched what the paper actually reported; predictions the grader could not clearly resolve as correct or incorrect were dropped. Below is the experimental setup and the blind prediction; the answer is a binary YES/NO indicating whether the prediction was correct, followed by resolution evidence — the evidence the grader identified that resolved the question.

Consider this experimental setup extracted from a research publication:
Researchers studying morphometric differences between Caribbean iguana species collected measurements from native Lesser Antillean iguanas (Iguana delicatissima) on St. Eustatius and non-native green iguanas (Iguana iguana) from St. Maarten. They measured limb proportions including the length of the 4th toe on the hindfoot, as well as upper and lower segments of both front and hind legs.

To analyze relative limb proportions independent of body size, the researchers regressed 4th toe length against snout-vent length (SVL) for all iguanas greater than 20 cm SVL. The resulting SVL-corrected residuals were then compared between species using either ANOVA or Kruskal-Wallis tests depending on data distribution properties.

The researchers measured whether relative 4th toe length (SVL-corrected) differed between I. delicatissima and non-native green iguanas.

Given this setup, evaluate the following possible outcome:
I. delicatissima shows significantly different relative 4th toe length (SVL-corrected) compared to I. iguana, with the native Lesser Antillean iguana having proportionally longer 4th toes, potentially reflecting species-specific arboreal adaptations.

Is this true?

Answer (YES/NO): NO